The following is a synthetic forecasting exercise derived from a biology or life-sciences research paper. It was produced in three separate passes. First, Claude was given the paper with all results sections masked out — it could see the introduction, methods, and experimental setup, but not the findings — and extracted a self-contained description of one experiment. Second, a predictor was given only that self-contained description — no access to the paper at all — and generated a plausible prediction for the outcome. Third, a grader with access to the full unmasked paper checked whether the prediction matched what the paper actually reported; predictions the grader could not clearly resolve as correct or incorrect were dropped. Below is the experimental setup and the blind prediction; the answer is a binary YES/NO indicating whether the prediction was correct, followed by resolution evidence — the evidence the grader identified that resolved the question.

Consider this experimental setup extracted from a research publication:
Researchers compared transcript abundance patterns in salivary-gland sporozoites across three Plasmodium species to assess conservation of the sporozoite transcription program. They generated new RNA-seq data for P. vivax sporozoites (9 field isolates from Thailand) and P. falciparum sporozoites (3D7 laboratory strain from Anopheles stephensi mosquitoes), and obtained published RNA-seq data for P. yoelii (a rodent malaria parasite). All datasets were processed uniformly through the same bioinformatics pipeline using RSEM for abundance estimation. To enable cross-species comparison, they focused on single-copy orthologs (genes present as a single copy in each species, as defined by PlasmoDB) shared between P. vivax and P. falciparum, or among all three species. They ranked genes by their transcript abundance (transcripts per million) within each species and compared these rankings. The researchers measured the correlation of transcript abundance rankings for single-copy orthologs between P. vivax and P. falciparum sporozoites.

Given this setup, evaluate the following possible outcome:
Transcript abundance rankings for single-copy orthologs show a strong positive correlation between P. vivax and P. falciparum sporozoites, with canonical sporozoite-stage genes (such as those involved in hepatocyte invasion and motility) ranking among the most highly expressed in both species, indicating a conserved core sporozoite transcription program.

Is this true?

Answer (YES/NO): NO